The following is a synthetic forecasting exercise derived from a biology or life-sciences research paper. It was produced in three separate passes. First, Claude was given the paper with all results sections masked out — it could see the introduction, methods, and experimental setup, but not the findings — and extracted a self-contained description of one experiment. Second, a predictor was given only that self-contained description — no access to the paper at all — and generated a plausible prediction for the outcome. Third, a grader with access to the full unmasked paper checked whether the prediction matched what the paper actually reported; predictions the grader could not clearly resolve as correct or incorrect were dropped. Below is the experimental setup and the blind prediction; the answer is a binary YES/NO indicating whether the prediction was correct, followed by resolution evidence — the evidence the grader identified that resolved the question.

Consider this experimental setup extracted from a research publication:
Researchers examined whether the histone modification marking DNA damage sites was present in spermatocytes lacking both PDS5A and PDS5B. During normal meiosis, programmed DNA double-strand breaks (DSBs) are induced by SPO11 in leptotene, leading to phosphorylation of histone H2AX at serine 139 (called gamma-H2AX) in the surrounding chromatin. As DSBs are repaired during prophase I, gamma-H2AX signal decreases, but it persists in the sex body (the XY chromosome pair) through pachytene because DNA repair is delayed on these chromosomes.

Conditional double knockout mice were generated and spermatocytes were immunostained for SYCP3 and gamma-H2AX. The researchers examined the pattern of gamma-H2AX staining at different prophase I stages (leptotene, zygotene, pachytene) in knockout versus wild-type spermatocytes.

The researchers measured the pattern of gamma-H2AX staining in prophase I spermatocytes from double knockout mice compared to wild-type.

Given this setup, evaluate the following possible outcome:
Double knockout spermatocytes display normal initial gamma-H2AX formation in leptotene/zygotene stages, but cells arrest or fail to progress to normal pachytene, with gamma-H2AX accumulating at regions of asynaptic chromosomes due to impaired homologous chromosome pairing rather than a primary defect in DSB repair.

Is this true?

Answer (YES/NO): NO